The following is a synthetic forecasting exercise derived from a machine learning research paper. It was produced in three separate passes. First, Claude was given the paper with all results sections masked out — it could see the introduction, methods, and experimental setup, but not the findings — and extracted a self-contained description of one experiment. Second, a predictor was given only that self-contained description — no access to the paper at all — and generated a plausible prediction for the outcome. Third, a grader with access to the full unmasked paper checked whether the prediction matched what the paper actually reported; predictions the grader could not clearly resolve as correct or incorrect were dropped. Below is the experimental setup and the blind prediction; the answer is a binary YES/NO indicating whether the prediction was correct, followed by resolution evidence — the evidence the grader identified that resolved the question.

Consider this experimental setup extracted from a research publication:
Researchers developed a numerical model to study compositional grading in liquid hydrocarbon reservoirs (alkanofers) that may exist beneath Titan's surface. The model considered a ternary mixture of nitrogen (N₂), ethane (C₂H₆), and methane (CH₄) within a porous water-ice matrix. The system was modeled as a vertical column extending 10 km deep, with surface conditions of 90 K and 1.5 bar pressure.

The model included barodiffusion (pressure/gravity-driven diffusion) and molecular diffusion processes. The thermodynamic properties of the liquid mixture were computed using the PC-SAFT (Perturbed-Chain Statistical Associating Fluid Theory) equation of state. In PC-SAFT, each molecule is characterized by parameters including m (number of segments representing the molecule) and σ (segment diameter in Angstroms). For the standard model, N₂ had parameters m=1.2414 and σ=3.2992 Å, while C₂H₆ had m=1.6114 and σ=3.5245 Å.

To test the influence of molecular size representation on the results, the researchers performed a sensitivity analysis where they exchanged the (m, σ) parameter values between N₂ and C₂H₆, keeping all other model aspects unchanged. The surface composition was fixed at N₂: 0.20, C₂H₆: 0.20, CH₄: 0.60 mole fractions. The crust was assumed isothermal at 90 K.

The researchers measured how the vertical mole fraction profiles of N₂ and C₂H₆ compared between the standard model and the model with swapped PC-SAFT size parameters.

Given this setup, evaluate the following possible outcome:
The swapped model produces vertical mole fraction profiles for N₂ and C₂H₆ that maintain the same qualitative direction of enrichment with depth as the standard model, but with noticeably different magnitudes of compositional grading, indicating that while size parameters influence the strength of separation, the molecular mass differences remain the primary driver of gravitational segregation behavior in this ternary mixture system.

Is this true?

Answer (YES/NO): NO